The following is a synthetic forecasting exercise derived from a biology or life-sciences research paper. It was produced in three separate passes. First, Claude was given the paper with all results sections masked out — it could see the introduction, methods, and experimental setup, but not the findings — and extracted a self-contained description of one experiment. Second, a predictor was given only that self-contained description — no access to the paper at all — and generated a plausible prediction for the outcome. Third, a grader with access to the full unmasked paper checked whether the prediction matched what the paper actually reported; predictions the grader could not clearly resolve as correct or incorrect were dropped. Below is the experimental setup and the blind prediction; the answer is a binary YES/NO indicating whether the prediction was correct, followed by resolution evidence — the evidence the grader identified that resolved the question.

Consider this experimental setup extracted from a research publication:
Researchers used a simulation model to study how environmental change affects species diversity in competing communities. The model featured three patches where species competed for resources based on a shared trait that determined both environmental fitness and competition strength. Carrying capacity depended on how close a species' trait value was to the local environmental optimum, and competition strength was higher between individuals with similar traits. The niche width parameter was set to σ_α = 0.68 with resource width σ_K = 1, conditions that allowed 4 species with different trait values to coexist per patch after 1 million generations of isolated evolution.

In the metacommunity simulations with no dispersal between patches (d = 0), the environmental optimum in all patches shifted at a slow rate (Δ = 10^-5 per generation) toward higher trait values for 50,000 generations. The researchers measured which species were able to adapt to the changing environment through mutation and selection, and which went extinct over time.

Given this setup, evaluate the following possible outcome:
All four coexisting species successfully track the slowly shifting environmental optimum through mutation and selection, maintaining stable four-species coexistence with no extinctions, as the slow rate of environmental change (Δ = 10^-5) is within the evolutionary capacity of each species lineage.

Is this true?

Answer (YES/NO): NO